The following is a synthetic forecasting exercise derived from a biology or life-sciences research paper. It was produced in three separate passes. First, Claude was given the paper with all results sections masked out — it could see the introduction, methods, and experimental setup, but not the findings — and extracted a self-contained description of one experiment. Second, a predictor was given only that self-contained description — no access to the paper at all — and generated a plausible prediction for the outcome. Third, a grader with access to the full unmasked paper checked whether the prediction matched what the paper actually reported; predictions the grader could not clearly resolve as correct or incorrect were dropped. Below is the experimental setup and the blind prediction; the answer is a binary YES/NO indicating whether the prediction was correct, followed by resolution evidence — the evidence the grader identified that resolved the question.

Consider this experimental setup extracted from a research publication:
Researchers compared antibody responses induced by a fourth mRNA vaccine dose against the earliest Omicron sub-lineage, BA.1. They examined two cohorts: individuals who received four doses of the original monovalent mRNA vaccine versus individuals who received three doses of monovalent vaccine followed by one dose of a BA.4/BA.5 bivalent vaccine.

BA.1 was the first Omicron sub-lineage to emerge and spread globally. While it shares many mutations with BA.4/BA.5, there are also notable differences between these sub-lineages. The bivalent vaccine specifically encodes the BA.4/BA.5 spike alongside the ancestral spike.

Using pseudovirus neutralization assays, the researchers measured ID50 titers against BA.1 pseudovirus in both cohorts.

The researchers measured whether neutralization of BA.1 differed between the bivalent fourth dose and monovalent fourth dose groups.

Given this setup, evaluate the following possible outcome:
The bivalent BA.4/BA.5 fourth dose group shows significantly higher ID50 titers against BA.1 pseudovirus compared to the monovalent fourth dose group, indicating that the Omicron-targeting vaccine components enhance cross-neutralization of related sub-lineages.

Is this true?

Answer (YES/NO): NO